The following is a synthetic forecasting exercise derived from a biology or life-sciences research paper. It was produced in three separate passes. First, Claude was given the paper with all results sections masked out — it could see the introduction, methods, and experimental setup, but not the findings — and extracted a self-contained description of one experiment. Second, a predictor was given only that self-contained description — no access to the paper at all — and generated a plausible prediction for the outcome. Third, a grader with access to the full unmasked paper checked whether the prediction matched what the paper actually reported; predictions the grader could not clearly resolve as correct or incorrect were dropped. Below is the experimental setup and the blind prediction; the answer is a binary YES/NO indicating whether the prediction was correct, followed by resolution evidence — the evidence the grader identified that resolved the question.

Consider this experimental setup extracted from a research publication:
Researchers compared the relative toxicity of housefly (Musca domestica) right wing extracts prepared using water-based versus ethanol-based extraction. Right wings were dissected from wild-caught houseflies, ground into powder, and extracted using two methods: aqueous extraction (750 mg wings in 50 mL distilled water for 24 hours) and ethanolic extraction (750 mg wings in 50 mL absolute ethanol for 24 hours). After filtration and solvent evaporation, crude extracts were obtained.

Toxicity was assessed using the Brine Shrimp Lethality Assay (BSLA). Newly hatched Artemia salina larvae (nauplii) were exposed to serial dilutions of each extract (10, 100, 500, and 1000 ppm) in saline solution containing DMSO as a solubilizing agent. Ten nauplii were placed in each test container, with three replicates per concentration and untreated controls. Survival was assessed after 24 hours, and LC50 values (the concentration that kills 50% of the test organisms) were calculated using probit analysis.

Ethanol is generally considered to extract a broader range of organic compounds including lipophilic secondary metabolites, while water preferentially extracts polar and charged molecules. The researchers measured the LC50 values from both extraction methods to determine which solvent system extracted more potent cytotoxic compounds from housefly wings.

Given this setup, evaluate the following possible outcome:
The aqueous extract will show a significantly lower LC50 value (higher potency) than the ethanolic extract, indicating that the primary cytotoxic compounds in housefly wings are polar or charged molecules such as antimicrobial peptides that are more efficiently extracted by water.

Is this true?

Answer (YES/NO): YES